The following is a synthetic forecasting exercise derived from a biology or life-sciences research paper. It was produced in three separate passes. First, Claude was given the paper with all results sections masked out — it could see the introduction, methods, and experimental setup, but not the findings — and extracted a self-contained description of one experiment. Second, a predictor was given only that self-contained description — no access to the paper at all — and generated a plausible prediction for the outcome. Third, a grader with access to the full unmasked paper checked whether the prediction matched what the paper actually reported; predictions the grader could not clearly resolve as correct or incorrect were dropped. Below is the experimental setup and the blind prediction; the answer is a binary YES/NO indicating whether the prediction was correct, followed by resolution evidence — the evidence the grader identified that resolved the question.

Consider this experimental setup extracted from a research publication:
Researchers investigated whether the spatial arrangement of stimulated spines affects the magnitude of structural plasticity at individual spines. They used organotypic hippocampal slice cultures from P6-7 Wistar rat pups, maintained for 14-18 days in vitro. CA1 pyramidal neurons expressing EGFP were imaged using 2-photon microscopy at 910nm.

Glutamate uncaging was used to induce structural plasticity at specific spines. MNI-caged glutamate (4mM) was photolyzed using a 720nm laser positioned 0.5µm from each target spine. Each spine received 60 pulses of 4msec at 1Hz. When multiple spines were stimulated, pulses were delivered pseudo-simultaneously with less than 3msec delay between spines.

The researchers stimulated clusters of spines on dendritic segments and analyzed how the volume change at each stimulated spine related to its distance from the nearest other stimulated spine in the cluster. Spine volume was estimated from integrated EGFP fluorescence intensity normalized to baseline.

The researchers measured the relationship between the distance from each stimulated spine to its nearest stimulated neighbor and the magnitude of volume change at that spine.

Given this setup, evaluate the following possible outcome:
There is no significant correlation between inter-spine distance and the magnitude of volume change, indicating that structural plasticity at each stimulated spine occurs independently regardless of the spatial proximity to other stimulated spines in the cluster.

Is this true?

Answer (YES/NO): NO